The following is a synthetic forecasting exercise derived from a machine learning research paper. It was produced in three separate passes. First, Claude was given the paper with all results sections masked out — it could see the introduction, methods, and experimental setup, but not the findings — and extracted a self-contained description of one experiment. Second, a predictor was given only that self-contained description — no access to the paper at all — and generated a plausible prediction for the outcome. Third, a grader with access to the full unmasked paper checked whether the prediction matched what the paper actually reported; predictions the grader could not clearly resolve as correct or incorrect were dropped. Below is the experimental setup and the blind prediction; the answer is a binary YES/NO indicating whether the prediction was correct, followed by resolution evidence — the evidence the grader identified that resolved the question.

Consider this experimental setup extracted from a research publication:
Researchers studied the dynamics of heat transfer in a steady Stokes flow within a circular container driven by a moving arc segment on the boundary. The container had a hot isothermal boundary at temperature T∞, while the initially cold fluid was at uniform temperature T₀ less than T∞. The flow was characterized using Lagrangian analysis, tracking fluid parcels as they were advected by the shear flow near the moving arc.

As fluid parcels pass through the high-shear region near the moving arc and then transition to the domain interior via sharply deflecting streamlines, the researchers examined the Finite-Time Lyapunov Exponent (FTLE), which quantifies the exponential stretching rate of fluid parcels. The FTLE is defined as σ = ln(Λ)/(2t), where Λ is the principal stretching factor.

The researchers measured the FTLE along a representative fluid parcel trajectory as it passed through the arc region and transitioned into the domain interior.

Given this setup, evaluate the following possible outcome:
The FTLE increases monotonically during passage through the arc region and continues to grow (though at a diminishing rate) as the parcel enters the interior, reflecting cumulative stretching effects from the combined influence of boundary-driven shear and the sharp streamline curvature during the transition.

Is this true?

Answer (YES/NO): NO